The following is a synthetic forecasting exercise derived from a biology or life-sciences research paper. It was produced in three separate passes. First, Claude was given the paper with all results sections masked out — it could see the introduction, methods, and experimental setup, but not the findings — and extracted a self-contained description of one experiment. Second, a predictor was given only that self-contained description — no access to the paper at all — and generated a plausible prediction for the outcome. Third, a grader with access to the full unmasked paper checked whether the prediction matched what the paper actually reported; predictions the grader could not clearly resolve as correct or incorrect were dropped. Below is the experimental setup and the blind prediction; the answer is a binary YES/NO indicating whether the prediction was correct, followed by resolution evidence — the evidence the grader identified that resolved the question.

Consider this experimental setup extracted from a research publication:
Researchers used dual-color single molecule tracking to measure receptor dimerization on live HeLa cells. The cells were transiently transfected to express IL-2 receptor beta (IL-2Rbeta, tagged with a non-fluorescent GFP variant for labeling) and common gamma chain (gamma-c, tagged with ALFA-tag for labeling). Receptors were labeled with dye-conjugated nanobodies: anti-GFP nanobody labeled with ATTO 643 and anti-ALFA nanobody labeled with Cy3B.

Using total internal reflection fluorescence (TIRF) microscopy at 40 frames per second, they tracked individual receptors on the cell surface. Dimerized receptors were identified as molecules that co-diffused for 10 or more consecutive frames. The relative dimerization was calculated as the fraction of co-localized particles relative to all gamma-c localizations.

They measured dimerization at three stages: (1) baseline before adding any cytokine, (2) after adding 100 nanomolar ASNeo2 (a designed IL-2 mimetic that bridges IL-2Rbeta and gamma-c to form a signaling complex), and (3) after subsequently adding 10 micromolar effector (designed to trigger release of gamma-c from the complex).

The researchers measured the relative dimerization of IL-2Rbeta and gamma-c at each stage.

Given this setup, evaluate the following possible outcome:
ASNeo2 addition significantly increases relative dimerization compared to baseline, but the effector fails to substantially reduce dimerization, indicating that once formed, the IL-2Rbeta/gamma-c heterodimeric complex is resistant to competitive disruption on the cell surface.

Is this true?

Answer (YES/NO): NO